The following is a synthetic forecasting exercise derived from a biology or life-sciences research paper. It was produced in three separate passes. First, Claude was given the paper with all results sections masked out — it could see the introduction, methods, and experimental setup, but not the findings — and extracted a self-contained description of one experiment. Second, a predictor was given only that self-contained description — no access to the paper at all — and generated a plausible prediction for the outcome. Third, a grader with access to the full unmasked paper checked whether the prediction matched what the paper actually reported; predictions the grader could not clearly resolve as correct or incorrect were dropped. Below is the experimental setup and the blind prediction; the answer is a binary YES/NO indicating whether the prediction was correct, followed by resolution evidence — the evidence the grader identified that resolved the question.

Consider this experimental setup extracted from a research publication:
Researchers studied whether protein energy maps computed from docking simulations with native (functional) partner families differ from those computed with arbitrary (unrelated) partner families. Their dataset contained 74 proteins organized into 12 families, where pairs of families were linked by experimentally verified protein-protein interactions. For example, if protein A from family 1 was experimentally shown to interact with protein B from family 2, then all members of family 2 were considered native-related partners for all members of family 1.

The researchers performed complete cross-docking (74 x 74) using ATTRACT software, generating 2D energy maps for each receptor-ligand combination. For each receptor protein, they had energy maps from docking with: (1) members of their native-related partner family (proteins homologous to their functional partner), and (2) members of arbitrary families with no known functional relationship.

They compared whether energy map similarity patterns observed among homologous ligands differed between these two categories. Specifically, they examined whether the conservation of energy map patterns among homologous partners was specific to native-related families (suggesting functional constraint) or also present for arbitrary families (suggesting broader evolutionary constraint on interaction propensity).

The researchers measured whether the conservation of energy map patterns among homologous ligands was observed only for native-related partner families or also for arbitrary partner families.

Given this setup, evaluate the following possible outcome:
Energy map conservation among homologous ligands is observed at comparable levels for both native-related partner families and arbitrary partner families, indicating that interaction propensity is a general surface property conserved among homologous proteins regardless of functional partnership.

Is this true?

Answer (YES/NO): YES